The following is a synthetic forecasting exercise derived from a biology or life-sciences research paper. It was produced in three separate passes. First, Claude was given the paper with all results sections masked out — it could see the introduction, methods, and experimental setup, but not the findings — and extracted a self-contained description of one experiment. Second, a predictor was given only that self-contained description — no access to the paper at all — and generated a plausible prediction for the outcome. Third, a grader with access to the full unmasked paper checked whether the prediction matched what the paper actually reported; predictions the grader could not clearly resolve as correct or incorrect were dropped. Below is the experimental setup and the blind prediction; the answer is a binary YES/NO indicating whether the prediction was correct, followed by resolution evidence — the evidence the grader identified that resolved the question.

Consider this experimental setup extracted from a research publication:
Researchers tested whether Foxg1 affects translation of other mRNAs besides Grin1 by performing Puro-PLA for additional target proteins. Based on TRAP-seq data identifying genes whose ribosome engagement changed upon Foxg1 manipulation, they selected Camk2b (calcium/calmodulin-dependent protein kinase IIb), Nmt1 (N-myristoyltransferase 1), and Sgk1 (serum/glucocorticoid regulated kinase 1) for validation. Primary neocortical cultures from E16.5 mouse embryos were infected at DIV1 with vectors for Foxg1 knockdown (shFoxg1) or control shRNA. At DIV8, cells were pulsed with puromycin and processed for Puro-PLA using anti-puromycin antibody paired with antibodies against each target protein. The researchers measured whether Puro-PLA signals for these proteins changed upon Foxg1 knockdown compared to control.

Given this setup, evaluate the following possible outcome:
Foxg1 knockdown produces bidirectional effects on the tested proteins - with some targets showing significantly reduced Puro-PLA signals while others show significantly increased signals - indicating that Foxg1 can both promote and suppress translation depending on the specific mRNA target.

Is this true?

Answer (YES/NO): NO